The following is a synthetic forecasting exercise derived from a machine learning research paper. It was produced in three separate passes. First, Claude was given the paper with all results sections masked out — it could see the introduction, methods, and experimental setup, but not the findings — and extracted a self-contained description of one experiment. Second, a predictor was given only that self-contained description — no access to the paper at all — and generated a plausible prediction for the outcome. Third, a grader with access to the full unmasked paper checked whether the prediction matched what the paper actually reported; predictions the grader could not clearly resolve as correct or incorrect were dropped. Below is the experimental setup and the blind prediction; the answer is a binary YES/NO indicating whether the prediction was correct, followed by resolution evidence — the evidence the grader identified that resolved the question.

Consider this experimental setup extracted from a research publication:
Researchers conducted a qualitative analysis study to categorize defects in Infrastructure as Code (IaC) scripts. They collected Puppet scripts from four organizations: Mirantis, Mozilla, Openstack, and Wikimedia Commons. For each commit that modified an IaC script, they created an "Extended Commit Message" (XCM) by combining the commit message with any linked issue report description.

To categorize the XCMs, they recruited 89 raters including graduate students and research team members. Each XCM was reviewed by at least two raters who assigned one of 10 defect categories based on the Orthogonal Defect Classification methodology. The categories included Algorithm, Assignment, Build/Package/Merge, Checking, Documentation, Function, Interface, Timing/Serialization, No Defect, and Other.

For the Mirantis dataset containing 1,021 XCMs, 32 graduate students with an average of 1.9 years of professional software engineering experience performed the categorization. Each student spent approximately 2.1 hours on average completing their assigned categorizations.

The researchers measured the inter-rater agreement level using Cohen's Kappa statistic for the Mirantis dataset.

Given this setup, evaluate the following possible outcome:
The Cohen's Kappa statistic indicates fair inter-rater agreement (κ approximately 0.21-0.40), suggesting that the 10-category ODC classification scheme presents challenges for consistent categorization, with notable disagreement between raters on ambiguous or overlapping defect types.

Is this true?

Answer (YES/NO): YES